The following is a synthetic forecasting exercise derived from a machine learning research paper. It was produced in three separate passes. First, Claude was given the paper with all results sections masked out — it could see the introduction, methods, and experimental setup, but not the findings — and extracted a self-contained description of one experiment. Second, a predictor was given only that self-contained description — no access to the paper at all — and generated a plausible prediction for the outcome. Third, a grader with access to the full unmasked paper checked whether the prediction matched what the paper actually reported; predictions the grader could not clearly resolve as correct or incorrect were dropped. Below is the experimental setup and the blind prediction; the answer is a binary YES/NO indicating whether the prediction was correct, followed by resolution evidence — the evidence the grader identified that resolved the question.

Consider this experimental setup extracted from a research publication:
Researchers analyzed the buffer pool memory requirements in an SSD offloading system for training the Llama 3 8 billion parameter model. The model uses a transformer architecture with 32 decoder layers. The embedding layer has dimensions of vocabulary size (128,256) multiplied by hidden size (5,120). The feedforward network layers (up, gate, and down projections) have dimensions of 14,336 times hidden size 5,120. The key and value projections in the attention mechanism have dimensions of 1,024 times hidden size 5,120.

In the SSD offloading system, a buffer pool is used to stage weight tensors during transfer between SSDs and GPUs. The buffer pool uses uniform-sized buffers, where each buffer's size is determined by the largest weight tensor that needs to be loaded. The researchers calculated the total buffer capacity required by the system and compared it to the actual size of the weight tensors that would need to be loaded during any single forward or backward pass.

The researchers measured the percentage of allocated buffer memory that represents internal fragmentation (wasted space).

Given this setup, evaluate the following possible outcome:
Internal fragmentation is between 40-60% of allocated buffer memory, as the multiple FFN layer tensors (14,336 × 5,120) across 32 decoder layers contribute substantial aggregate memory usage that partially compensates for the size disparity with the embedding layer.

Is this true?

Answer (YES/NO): NO